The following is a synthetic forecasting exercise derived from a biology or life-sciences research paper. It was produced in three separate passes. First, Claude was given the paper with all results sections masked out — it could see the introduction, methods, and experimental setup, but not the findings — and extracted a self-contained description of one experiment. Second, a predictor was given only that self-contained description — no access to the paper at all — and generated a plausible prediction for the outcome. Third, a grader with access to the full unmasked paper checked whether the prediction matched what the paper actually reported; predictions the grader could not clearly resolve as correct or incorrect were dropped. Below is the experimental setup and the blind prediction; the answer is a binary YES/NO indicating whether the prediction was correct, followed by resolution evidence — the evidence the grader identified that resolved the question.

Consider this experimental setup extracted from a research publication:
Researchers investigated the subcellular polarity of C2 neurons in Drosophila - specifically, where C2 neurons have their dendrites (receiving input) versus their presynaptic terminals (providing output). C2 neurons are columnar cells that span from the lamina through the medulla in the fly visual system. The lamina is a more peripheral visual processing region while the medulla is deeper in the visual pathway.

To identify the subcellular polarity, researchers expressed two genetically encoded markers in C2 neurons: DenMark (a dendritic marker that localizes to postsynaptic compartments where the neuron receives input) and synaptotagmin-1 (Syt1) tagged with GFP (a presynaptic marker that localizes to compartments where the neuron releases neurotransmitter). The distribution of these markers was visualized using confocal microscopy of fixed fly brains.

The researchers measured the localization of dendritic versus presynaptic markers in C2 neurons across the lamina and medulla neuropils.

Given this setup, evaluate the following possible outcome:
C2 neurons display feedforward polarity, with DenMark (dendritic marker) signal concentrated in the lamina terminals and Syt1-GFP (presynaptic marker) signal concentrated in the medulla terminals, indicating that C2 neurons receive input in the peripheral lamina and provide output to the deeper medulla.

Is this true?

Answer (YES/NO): NO